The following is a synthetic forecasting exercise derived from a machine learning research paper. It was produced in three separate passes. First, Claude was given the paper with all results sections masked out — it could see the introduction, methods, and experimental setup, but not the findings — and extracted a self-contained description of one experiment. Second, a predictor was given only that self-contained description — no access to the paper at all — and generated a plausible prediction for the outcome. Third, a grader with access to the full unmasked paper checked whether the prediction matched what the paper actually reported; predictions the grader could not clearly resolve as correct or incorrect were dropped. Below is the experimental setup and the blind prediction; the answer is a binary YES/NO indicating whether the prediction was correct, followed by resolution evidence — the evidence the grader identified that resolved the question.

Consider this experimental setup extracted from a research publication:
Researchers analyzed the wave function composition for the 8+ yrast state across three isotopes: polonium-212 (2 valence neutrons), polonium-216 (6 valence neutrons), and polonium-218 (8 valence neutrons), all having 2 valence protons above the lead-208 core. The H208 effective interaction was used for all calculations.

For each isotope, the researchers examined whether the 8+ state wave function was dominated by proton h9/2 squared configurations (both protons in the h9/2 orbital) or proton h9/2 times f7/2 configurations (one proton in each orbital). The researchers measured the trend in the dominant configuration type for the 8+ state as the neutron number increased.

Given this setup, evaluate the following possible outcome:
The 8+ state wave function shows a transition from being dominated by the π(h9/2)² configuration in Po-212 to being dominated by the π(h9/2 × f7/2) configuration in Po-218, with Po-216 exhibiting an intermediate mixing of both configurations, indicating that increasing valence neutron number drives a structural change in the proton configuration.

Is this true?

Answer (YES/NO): NO